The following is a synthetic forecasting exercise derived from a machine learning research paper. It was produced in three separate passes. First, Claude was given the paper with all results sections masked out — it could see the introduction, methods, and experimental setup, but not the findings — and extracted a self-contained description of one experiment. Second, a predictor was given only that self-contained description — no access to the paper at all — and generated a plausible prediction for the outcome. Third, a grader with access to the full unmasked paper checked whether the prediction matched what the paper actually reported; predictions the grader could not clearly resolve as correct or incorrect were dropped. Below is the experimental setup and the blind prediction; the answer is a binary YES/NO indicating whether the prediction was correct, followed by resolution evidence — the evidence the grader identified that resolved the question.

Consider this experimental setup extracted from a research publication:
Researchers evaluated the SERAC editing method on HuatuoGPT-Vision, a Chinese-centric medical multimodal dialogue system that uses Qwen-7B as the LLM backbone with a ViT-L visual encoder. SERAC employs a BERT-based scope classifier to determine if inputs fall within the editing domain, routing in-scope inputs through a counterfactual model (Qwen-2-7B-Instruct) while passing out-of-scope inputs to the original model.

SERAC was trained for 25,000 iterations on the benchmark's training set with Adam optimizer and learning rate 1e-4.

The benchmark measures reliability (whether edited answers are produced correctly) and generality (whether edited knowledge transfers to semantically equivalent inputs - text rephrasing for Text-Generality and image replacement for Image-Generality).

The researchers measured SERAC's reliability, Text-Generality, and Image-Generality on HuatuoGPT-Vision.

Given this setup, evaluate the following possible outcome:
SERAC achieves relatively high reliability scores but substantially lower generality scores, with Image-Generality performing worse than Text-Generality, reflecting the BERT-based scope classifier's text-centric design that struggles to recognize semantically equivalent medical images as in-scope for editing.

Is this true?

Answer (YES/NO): NO